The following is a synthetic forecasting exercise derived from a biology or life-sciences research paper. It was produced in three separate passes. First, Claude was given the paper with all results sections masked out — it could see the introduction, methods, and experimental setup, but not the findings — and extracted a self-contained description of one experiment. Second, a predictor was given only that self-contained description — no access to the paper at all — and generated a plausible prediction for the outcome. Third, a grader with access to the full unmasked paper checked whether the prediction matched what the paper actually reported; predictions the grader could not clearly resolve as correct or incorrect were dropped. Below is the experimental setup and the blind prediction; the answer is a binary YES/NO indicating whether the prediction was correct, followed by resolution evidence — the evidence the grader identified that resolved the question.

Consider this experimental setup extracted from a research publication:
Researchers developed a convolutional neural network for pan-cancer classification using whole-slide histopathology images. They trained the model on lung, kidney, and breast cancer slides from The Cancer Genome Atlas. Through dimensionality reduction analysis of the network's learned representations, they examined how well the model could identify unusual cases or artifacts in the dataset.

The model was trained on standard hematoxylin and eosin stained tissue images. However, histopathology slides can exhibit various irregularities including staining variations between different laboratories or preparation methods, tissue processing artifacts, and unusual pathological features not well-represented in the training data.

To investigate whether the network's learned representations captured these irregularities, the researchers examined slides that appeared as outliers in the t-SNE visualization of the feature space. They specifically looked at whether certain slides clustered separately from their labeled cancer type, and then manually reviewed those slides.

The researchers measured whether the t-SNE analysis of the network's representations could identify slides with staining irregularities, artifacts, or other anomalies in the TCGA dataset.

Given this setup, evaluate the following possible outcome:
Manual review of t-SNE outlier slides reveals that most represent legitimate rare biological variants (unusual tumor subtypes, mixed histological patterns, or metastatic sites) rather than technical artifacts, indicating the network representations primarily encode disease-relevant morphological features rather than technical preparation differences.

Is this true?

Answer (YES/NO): NO